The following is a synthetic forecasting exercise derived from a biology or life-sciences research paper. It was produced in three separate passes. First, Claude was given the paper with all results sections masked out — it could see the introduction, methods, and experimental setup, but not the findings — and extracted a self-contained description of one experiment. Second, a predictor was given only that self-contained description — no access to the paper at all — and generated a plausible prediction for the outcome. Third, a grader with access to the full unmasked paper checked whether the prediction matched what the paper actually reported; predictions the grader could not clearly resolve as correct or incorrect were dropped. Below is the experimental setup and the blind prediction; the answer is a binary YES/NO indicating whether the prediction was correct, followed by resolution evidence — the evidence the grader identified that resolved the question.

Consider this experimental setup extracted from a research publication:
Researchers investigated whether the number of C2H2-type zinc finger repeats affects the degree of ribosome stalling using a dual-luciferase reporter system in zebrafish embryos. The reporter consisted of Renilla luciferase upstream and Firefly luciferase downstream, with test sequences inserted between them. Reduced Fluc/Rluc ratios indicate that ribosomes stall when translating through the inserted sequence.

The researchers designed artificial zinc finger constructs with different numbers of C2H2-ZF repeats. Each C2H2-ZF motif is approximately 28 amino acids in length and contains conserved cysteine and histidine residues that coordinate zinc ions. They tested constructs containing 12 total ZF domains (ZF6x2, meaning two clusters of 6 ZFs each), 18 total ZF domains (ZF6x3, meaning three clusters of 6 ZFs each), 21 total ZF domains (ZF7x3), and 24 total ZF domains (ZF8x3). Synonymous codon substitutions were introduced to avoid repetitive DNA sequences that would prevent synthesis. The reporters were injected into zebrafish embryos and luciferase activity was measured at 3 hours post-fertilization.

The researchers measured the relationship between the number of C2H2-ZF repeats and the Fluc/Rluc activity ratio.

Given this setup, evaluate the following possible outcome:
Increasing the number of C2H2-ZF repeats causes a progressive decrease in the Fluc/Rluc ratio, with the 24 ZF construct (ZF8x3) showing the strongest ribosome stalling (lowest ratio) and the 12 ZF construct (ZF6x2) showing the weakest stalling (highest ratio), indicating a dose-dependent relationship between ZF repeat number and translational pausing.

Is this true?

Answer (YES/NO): NO